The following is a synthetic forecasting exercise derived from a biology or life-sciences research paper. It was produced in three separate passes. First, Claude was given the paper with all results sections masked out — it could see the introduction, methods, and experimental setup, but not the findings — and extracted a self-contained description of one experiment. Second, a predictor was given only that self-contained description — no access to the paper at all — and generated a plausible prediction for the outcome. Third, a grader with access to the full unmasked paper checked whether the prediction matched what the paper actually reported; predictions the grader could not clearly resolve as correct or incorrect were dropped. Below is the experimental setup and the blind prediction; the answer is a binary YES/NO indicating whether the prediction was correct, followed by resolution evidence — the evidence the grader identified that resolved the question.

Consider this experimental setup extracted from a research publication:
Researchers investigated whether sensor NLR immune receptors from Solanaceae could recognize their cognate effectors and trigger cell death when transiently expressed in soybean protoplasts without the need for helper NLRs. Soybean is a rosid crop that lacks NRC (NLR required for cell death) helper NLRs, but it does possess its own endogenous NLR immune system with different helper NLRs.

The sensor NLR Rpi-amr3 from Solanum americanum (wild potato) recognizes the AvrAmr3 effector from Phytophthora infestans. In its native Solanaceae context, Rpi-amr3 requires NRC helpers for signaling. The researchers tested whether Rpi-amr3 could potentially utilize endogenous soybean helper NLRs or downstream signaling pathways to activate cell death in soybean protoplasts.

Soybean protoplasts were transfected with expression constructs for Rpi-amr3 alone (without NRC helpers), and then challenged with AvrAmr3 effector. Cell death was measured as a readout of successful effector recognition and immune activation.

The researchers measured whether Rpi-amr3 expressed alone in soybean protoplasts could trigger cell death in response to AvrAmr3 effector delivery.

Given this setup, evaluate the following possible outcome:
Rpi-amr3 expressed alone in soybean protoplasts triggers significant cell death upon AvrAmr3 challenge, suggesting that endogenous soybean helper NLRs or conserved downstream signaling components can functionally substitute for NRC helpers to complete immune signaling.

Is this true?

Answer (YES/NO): NO